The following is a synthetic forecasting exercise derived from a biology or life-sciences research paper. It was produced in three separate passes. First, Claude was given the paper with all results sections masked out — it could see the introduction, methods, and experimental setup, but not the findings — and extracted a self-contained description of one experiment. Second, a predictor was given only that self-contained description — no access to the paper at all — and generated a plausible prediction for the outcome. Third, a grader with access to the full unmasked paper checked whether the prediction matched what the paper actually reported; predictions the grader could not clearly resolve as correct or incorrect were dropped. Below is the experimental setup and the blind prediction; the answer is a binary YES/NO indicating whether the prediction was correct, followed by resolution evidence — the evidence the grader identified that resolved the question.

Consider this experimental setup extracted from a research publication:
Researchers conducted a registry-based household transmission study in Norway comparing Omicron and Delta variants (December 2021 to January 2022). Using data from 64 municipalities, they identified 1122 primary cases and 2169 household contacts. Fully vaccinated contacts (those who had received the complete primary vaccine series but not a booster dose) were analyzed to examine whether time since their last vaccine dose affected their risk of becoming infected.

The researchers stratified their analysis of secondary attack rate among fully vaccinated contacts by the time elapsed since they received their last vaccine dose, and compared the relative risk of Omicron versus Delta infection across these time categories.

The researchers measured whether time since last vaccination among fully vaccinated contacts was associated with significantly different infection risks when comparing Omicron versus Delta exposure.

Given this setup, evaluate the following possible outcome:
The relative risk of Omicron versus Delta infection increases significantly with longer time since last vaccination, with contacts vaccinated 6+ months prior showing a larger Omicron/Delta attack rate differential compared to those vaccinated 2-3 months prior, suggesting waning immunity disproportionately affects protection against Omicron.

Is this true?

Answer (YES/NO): NO